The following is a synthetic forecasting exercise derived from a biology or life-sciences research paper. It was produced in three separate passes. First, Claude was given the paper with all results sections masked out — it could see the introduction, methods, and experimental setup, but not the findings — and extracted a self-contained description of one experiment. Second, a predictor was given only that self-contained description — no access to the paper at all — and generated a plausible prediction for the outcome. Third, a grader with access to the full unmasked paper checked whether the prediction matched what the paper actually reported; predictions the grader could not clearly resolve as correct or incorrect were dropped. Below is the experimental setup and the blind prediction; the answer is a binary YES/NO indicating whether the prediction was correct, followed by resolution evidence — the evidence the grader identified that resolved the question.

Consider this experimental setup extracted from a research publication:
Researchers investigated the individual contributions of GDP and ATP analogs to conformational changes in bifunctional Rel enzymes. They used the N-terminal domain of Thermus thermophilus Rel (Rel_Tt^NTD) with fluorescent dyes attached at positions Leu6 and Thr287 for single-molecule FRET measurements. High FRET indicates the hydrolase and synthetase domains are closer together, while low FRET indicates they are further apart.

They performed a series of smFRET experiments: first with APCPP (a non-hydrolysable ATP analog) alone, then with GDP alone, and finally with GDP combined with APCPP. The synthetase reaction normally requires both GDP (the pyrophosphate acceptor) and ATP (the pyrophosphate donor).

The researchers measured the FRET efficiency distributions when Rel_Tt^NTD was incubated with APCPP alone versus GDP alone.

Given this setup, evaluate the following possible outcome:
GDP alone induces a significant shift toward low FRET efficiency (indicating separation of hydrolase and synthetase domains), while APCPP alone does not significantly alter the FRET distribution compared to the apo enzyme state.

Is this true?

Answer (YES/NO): YES